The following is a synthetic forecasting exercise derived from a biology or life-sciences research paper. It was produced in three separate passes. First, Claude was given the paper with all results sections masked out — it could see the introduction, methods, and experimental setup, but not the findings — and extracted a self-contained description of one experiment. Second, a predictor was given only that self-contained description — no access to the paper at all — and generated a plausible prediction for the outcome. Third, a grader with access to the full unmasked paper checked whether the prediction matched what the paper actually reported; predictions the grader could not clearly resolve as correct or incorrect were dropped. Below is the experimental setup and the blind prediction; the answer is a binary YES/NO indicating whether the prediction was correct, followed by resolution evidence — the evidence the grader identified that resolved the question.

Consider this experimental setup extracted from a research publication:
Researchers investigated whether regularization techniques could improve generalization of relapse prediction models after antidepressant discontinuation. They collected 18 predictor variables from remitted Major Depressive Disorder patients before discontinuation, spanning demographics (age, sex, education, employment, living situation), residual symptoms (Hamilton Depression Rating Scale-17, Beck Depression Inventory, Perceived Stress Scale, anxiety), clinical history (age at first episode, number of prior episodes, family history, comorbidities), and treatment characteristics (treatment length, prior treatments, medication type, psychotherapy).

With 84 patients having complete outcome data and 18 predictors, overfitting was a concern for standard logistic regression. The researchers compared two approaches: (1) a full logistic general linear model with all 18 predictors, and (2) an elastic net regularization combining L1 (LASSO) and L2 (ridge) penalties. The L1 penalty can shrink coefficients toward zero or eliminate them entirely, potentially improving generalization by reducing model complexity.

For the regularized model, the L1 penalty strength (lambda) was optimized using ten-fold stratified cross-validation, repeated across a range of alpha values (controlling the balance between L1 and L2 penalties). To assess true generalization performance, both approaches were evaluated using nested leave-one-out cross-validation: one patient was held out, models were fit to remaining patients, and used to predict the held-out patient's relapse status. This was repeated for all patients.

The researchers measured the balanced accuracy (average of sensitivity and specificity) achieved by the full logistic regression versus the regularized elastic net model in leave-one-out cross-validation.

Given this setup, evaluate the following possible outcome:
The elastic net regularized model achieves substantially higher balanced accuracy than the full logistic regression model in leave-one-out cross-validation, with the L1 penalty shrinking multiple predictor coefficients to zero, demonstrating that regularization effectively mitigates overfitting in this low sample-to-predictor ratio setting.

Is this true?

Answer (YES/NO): NO